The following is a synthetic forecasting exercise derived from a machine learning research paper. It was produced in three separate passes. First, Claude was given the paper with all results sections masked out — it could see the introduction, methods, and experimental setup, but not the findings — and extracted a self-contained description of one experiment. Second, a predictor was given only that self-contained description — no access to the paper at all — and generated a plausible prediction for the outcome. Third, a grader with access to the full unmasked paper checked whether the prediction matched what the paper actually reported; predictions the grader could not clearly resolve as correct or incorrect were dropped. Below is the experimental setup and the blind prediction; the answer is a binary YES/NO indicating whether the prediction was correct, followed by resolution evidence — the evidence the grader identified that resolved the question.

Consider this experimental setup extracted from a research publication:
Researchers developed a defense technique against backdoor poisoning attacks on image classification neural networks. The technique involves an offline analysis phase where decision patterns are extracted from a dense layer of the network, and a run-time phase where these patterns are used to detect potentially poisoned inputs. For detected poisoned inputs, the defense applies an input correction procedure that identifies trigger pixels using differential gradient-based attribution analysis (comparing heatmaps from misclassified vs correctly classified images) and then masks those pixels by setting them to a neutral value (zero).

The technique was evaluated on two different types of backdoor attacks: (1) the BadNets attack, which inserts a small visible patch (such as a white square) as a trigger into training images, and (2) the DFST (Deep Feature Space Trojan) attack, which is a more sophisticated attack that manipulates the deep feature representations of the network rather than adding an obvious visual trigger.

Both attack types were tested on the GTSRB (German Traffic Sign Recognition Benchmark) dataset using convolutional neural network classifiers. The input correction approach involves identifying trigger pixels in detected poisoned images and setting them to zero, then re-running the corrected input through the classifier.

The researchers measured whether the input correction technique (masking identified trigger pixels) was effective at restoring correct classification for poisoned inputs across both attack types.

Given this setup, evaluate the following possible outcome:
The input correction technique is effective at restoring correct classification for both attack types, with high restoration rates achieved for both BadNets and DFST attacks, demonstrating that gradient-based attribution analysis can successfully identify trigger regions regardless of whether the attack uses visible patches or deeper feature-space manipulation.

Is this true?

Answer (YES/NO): NO